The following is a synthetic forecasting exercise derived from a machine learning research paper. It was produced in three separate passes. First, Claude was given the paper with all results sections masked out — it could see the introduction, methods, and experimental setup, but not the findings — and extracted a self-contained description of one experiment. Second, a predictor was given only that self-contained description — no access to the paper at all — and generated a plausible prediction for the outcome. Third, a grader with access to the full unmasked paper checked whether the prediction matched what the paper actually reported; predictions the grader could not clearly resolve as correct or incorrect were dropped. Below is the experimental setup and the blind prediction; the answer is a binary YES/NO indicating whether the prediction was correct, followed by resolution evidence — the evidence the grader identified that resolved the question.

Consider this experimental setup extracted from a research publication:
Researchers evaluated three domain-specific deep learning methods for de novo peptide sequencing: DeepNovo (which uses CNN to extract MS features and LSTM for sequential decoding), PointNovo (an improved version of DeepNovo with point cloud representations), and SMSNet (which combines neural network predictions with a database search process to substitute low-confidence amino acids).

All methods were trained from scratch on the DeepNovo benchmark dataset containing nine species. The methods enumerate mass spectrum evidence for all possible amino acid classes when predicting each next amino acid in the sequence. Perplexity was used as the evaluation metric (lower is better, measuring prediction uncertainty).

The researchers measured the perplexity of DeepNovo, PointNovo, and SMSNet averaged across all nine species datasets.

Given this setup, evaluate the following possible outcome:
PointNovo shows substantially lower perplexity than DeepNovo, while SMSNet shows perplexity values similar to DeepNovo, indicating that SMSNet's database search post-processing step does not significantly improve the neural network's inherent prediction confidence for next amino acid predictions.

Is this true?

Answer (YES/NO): NO